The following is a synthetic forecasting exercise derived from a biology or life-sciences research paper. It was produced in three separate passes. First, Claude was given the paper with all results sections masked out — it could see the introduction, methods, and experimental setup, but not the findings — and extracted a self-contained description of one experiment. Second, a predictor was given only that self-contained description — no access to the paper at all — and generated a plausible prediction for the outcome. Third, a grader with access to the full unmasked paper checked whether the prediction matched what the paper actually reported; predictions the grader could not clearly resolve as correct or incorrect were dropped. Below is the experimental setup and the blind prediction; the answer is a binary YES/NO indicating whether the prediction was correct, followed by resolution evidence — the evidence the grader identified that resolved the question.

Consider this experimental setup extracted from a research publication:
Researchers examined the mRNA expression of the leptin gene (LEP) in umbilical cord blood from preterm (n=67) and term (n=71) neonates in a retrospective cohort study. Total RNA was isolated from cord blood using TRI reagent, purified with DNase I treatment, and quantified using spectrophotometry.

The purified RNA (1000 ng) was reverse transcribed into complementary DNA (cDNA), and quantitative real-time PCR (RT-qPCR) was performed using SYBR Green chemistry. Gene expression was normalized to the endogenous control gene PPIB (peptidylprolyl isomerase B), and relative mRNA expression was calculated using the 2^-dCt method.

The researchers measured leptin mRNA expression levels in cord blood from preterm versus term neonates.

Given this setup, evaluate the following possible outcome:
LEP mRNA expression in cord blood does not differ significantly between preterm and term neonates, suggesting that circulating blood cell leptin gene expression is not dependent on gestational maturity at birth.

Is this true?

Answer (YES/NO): NO